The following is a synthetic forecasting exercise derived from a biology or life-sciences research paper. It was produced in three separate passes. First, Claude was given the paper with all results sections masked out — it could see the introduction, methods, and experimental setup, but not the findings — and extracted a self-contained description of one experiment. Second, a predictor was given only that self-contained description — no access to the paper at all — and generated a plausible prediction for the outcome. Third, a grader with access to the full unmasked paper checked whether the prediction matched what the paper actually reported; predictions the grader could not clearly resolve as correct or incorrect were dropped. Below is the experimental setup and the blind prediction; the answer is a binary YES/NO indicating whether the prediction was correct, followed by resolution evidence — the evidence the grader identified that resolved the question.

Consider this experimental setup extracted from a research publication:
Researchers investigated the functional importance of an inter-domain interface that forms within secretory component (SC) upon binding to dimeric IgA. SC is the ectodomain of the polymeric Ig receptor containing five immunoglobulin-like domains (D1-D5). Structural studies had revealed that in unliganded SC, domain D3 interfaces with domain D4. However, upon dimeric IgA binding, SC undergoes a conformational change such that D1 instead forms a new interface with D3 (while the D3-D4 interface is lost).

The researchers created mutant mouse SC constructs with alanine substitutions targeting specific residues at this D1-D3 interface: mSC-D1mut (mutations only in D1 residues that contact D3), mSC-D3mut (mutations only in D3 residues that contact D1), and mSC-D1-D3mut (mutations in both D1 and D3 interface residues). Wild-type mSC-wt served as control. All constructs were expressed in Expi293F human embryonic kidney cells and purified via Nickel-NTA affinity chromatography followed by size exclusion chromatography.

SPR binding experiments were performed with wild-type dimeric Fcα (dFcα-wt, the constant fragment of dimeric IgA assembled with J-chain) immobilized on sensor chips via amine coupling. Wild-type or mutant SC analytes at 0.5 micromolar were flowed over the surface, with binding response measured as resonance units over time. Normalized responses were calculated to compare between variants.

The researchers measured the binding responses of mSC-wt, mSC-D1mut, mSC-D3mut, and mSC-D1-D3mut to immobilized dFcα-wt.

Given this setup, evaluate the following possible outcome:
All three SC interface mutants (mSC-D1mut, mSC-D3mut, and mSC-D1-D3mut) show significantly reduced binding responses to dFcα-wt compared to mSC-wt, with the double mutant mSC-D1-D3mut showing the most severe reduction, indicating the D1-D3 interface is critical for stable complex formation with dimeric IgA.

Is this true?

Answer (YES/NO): NO